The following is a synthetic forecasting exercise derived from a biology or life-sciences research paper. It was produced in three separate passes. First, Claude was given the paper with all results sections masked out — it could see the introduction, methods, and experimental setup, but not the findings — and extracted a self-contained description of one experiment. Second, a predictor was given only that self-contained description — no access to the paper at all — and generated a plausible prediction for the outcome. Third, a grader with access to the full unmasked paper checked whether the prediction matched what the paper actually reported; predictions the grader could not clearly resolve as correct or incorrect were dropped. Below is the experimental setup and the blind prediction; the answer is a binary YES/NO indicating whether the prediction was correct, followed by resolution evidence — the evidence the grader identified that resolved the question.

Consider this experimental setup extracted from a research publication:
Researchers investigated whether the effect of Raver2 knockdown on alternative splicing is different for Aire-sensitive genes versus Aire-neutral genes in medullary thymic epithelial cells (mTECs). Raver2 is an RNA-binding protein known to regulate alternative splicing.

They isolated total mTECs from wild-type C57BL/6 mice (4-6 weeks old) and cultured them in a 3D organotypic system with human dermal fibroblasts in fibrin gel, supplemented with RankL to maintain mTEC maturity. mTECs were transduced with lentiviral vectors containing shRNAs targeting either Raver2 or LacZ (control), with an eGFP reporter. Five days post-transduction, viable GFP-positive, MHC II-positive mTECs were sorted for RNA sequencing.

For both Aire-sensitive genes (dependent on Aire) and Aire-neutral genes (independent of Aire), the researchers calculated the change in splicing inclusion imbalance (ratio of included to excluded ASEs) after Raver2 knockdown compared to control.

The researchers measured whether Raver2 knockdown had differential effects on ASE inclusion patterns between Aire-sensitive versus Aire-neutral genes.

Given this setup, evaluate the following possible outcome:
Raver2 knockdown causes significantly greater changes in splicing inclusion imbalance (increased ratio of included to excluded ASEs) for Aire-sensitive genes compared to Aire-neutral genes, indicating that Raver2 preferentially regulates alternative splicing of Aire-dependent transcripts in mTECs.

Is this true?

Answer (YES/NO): NO